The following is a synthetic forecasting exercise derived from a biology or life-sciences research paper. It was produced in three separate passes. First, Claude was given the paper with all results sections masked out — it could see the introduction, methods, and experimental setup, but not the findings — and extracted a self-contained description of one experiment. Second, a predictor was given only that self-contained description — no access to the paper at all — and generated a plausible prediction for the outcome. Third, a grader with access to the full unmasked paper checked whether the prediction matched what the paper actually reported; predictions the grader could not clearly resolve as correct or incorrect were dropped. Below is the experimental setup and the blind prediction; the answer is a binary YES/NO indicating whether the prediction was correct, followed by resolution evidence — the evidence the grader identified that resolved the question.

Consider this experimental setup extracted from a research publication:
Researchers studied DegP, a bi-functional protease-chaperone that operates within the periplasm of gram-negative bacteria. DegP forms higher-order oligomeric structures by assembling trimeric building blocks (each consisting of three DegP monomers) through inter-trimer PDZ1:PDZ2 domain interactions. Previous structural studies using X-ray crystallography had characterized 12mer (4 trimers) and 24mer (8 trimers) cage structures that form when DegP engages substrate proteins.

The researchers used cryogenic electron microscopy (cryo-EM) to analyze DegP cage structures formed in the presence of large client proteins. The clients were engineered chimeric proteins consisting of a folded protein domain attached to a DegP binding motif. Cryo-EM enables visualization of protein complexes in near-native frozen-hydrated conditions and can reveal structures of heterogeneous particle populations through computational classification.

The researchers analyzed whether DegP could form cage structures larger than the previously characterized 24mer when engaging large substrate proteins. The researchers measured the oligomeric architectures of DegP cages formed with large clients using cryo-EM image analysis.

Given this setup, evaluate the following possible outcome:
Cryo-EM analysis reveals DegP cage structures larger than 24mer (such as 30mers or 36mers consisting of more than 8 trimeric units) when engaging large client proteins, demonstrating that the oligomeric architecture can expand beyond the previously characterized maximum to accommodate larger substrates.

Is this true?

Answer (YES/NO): YES